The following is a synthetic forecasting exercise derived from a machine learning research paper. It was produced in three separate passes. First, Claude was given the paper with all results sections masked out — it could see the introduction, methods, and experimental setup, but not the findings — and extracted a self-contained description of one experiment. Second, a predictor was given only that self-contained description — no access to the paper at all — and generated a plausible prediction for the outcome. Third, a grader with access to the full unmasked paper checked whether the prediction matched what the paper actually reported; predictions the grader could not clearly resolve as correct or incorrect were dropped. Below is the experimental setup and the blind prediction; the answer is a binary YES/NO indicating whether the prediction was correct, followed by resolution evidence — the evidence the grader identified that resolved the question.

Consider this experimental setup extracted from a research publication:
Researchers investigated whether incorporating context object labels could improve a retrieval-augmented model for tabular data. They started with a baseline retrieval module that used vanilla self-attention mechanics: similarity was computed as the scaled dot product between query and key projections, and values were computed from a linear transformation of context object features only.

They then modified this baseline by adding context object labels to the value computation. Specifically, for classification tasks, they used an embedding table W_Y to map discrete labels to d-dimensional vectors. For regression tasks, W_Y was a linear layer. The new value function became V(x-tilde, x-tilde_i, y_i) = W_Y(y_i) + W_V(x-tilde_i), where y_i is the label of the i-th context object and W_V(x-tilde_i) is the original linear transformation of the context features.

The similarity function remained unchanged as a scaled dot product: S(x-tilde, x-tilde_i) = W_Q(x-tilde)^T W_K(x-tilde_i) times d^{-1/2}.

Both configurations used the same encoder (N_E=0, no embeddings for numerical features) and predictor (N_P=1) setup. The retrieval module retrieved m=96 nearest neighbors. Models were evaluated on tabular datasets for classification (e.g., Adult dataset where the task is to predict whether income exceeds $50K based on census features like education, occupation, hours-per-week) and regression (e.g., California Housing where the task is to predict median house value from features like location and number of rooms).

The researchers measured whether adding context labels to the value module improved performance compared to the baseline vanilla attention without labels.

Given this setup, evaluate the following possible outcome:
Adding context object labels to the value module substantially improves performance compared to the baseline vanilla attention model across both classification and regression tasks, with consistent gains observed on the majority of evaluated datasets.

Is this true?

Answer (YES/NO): NO